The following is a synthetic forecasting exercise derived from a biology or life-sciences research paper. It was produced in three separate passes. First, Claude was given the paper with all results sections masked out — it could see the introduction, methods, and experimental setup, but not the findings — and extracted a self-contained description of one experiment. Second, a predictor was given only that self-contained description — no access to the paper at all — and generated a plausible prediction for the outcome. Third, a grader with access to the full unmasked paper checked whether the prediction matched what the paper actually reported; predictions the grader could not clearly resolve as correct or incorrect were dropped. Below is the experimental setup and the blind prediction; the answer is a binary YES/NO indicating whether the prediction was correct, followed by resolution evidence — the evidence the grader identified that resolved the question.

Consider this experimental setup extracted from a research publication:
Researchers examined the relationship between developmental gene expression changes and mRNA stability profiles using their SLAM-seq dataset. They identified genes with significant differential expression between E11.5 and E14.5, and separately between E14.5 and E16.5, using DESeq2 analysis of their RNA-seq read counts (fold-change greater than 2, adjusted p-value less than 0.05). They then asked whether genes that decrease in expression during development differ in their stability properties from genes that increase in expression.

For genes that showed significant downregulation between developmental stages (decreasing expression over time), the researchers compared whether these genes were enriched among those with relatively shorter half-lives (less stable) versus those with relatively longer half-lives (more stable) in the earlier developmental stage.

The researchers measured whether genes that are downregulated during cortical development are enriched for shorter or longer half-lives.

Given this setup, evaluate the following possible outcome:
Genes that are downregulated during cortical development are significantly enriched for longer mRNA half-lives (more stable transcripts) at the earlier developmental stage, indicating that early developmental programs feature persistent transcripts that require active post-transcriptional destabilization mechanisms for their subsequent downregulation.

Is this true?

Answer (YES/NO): NO